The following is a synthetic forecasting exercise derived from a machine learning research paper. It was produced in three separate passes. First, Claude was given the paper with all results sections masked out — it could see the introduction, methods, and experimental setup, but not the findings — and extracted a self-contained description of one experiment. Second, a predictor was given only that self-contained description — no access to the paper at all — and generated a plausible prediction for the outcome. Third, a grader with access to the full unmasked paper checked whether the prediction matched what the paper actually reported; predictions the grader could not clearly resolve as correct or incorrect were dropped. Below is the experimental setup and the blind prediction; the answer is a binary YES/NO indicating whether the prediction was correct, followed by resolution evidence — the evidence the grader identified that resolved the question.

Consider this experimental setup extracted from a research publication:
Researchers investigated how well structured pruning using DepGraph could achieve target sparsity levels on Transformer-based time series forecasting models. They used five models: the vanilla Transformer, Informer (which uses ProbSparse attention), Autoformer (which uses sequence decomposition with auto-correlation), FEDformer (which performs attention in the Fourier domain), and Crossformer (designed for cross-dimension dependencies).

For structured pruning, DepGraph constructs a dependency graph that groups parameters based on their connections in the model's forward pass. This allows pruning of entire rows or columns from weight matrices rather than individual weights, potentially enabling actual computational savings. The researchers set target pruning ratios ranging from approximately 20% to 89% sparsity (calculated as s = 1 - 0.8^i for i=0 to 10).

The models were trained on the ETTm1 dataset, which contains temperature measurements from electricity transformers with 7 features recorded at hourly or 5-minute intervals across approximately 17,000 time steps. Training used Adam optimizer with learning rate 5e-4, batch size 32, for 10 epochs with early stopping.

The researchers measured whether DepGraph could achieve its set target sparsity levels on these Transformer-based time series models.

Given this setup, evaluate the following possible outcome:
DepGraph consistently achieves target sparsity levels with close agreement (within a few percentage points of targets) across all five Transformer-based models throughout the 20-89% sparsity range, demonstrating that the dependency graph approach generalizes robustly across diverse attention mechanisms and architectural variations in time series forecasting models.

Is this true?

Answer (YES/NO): NO